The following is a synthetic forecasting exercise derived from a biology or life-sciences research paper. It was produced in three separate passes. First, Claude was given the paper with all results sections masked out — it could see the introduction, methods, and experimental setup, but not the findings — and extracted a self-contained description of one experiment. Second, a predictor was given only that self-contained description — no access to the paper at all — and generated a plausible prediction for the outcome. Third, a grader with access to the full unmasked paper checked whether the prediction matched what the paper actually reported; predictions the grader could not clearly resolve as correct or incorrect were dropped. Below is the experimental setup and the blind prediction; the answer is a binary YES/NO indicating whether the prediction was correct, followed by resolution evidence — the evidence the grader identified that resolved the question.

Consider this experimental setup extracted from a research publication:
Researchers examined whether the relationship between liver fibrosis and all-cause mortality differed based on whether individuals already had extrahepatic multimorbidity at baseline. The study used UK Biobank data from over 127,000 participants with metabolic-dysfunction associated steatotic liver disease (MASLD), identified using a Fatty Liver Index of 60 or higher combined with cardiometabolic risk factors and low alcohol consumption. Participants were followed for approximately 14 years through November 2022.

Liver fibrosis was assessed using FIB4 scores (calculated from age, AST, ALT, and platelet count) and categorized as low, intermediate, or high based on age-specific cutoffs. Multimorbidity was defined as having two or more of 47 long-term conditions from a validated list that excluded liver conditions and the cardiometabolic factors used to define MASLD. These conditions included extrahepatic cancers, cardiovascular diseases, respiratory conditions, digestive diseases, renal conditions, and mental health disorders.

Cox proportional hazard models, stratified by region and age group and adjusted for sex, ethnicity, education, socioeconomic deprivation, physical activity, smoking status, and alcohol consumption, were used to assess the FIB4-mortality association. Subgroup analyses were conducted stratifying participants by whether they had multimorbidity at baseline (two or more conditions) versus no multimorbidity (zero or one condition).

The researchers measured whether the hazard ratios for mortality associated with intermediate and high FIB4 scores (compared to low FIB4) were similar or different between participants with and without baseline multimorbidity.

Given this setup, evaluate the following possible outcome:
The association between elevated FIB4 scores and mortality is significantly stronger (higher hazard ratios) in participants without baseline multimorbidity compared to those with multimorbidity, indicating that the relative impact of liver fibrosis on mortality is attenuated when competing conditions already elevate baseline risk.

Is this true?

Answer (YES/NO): NO